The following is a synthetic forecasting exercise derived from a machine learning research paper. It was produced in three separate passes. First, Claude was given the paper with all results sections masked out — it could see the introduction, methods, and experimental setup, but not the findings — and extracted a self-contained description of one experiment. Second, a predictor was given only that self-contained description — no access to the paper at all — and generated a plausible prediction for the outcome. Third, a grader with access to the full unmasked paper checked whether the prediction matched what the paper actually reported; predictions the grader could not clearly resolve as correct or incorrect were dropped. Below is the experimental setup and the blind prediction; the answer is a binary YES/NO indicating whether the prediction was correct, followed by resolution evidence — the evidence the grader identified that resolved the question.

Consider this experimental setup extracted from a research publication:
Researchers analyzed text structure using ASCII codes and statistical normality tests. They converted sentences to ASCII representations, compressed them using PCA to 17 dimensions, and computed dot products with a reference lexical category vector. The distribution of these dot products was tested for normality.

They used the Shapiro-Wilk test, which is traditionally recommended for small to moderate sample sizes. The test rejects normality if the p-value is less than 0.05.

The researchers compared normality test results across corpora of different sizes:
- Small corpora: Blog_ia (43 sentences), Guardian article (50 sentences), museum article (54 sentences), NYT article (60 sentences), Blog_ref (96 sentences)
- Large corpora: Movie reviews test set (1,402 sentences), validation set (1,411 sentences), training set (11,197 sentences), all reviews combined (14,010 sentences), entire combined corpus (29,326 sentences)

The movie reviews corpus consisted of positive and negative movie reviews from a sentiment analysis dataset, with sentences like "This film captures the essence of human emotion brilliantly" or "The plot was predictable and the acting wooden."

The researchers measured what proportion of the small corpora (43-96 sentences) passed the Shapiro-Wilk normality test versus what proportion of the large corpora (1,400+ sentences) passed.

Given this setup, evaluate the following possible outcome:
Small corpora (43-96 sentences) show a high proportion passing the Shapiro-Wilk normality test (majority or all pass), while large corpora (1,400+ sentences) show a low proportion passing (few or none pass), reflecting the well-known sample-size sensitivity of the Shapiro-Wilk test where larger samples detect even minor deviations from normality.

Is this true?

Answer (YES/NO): YES